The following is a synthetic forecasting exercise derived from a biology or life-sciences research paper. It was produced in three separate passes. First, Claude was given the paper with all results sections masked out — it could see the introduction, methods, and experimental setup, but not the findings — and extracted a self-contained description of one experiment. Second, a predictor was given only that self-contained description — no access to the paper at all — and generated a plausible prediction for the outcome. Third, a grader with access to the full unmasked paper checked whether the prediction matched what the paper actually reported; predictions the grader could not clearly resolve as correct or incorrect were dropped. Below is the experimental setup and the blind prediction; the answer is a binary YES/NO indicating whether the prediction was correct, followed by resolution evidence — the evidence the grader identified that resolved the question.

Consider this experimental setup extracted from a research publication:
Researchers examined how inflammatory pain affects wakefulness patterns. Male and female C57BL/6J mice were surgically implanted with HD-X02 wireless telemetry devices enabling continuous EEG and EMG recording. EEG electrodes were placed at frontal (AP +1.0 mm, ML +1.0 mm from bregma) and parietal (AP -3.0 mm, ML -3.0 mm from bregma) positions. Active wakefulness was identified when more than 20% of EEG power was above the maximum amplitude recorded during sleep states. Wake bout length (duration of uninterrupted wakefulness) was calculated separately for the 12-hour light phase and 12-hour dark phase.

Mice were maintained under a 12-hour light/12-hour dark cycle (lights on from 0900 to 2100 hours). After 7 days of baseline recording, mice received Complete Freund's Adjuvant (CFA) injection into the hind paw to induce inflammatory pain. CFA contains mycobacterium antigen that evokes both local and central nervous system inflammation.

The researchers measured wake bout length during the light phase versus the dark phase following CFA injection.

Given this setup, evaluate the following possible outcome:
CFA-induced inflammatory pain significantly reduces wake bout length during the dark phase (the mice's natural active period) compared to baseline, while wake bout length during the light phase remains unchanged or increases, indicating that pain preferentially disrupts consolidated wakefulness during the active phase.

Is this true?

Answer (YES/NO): NO